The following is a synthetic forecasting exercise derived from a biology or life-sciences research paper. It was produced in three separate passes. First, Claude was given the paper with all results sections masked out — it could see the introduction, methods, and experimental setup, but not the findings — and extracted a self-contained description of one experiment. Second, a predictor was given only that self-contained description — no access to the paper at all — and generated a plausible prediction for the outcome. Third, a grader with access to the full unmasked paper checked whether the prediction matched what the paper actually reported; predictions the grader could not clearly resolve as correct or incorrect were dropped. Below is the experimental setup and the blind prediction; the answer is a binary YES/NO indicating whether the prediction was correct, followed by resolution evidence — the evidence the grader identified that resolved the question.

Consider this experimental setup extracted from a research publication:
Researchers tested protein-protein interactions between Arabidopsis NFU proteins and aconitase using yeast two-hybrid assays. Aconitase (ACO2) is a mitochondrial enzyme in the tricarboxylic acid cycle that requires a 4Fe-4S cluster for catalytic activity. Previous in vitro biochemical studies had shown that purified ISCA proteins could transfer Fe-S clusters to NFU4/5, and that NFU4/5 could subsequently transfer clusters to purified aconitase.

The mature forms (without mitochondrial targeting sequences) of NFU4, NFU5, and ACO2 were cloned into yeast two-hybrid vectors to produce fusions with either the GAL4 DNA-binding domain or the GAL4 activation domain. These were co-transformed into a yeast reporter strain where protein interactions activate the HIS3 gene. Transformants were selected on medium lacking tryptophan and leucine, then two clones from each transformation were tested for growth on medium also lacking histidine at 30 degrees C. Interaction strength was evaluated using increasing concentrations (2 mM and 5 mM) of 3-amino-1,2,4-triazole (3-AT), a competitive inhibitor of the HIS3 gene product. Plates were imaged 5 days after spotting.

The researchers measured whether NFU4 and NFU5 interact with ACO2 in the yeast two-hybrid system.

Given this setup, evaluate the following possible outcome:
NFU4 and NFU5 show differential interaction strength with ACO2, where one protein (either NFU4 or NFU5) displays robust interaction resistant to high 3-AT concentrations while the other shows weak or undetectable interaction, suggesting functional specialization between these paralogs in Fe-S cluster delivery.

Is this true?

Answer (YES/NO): NO